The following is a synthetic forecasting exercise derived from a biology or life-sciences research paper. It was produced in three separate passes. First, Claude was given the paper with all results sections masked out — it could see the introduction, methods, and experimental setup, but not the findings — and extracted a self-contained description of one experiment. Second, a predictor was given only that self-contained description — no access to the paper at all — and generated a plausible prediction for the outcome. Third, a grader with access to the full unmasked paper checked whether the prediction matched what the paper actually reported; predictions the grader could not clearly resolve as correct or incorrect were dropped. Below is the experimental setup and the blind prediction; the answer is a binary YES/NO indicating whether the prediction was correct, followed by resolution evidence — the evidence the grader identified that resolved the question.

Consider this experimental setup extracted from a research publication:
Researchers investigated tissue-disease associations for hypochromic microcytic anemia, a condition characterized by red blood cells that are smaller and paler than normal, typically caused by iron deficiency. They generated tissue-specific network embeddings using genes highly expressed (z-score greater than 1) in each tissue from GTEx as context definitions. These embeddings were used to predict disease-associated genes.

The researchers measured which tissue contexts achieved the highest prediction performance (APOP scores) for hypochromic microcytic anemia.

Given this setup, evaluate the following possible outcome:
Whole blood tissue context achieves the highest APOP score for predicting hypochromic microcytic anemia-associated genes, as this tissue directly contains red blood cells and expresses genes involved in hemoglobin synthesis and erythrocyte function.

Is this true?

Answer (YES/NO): NO